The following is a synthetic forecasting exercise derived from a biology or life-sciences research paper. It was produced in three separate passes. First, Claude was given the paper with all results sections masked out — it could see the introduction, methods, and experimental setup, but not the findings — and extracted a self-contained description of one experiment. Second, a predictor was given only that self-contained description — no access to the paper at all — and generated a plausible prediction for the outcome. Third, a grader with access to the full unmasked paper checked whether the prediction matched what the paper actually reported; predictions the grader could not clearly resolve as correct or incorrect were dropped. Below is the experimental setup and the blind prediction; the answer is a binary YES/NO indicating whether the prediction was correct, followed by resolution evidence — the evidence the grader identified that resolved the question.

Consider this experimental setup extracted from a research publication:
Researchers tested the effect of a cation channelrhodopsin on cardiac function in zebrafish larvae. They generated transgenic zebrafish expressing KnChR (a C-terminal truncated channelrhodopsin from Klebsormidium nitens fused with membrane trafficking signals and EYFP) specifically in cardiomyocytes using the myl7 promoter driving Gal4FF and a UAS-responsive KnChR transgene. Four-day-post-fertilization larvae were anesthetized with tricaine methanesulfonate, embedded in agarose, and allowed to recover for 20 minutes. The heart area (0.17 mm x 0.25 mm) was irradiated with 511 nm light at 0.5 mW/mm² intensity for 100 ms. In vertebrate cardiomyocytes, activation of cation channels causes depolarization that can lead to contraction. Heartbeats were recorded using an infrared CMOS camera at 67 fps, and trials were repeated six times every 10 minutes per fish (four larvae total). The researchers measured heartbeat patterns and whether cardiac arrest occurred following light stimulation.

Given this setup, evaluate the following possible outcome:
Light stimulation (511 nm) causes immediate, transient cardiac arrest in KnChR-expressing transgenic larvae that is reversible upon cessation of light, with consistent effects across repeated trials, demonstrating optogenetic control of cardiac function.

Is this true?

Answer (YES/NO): YES